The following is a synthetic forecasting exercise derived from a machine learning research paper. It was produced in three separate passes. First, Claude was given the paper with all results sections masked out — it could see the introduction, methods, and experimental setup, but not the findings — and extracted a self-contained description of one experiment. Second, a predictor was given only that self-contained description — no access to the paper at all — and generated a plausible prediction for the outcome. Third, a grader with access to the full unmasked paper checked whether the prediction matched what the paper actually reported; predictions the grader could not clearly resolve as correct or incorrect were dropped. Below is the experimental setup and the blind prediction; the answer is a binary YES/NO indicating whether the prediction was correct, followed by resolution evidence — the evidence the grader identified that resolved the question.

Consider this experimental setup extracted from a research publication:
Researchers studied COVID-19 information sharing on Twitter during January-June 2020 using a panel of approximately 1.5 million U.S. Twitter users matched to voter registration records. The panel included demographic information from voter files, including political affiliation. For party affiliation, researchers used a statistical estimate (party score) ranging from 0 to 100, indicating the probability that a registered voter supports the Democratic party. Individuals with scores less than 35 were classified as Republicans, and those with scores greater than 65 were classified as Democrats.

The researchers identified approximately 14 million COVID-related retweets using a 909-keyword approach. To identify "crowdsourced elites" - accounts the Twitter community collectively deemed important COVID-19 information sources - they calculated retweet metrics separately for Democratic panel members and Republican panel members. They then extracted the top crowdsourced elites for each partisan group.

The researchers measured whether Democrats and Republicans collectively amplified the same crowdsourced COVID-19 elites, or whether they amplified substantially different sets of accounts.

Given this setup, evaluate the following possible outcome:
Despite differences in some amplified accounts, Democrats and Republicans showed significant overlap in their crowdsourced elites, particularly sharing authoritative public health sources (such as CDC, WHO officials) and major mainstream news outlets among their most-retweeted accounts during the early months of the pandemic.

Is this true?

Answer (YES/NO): NO